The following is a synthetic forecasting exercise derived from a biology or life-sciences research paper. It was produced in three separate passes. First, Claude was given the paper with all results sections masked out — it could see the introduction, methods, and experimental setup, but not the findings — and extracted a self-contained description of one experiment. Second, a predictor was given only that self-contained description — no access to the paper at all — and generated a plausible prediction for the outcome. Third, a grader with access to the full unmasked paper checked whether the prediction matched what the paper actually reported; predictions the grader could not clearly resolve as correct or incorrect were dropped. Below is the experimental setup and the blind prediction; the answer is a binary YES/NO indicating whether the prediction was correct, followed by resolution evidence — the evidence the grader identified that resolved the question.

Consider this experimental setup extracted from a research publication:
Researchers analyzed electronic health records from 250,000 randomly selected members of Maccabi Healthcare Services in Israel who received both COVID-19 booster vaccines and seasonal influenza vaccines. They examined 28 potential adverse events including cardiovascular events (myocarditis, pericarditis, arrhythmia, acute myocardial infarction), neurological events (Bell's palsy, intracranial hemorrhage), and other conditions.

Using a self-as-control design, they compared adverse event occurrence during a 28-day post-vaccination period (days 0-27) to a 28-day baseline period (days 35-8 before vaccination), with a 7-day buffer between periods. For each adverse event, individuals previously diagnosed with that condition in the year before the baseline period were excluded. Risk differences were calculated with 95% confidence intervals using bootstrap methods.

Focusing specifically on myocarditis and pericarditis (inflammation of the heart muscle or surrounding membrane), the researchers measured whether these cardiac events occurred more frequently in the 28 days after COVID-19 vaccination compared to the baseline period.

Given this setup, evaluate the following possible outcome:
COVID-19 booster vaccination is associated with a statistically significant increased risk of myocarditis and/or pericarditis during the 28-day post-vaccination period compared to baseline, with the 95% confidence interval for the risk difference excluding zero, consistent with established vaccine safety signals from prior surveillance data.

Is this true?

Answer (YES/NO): NO